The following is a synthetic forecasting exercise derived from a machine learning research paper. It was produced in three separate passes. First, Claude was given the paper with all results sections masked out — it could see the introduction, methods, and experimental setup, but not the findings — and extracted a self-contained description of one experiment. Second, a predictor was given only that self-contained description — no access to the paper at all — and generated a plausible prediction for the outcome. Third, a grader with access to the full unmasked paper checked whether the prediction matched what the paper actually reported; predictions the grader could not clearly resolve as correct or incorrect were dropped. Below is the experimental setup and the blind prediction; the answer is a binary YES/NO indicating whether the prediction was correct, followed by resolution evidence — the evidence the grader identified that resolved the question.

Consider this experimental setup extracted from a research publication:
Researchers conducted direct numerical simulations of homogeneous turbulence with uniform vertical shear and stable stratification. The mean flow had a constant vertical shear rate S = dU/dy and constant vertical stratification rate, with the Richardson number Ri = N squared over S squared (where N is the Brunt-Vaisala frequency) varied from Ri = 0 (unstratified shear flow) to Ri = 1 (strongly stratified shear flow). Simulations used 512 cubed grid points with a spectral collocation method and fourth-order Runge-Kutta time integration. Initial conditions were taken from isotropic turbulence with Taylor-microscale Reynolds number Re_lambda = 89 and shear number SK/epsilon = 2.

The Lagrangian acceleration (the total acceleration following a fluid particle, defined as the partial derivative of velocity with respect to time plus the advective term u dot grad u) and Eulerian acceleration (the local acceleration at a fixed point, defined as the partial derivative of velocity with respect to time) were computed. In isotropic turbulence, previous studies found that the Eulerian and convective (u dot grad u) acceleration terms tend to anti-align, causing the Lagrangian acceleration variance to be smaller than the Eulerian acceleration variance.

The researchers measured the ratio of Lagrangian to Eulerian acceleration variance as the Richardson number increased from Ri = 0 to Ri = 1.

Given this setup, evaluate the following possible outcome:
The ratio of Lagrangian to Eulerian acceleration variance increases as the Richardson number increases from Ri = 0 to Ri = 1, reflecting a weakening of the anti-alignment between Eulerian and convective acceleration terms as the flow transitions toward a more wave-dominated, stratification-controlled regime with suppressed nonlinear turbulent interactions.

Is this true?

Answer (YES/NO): YES